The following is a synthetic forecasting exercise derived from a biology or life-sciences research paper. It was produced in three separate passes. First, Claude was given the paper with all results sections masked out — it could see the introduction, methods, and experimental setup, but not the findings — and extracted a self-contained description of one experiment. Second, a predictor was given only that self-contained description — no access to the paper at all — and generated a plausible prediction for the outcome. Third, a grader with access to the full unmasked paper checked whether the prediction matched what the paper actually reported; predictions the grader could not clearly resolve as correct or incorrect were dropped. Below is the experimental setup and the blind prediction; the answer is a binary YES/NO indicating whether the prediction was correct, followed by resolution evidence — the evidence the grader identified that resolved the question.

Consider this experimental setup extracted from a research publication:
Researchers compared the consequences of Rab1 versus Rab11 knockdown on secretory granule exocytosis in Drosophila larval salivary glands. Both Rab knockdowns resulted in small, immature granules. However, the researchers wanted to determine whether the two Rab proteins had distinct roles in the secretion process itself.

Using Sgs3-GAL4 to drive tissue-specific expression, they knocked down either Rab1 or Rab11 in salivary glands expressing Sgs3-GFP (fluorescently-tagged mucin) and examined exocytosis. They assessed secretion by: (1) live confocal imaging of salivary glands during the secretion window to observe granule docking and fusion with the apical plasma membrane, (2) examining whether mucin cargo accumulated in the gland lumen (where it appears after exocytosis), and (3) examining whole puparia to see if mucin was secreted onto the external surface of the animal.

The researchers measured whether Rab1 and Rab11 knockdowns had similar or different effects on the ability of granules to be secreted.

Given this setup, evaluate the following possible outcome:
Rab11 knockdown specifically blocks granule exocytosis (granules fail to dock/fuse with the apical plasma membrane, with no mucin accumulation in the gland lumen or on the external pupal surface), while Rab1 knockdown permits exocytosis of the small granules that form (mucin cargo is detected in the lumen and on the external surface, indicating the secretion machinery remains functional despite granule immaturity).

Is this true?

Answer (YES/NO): YES